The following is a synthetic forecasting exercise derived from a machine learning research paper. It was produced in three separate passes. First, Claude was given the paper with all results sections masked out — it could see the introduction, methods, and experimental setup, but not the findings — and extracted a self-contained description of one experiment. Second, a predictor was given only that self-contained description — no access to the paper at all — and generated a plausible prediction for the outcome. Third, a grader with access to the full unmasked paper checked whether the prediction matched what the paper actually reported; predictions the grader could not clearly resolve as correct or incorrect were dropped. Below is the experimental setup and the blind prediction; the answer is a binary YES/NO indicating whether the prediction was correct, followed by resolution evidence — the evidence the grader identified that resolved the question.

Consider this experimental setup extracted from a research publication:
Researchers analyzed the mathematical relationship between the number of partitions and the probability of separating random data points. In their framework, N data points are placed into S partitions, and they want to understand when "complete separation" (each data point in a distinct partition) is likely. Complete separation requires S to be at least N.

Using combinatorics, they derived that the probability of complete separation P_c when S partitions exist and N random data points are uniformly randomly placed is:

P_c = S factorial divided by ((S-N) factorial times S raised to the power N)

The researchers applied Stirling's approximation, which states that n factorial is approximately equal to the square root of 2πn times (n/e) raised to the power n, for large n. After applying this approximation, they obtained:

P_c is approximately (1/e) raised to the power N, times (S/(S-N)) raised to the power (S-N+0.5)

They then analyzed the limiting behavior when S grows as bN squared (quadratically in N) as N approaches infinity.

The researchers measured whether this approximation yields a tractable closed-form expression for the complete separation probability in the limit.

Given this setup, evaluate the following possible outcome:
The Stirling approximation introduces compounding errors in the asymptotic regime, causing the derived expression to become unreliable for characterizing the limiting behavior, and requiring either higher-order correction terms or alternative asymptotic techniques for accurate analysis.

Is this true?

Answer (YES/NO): NO